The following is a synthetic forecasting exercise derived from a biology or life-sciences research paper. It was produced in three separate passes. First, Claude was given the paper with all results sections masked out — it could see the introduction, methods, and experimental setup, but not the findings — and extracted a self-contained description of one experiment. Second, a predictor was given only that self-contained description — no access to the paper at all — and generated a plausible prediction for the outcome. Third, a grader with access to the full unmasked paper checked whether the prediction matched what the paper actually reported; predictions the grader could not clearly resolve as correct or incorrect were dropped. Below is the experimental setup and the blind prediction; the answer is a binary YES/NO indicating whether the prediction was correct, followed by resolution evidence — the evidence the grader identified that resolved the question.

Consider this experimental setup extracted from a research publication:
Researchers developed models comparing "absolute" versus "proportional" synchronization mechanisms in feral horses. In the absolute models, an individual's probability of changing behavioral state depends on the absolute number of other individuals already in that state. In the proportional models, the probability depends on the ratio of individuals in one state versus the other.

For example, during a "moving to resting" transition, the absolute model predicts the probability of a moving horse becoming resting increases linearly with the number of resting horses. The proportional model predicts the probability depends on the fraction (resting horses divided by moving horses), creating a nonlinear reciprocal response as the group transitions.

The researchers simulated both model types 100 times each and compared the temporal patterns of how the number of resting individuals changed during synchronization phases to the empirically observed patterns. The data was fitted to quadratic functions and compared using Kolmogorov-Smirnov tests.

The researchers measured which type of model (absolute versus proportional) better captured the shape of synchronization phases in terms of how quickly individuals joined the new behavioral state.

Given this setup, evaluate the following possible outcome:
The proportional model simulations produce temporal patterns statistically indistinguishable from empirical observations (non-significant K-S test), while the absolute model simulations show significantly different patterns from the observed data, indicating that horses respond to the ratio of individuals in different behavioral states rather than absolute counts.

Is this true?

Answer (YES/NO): NO